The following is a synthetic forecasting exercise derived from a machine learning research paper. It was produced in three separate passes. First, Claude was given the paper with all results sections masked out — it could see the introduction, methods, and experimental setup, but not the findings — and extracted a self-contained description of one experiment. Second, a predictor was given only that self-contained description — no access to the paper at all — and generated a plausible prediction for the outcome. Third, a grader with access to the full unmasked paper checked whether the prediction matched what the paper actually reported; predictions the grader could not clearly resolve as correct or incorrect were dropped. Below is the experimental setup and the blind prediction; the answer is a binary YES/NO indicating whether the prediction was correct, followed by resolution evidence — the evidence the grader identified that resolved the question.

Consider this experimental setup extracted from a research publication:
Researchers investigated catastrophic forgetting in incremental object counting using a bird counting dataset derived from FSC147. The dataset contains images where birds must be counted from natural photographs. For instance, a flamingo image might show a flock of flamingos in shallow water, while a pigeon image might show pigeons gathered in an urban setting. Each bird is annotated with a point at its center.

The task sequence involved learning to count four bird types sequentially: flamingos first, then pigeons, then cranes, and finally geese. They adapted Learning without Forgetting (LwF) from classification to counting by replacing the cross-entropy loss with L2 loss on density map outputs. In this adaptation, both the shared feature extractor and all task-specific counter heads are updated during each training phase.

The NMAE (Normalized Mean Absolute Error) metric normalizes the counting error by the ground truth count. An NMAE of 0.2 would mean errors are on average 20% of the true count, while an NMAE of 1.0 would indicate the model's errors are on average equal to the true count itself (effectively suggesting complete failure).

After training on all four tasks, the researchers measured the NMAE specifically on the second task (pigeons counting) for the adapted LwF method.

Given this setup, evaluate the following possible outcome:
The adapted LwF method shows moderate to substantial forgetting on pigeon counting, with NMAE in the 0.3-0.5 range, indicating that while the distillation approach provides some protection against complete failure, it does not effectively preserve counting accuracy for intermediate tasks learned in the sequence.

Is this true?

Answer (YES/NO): NO